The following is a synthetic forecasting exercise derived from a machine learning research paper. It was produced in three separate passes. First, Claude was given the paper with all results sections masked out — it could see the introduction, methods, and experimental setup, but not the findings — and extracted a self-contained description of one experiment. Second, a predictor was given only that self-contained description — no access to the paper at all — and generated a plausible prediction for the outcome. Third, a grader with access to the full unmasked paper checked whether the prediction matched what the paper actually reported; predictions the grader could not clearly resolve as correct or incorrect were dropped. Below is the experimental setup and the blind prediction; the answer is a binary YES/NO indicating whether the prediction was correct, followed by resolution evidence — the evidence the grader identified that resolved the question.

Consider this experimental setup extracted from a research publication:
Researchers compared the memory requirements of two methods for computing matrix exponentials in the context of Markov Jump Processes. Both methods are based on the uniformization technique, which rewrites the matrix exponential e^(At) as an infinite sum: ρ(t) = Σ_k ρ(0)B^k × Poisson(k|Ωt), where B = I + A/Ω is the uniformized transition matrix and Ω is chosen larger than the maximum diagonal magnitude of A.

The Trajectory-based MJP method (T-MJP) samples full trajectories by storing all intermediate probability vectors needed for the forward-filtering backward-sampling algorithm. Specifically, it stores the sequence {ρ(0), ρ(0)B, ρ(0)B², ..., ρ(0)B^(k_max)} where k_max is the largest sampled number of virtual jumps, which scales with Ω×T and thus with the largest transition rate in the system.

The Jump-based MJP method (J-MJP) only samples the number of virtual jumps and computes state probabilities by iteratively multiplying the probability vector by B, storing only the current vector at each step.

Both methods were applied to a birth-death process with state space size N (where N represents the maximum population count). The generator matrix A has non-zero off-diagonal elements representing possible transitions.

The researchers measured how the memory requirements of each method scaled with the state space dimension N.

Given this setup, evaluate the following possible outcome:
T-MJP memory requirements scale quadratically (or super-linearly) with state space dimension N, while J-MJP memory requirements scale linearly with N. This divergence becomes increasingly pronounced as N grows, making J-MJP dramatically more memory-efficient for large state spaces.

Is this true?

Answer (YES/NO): YES